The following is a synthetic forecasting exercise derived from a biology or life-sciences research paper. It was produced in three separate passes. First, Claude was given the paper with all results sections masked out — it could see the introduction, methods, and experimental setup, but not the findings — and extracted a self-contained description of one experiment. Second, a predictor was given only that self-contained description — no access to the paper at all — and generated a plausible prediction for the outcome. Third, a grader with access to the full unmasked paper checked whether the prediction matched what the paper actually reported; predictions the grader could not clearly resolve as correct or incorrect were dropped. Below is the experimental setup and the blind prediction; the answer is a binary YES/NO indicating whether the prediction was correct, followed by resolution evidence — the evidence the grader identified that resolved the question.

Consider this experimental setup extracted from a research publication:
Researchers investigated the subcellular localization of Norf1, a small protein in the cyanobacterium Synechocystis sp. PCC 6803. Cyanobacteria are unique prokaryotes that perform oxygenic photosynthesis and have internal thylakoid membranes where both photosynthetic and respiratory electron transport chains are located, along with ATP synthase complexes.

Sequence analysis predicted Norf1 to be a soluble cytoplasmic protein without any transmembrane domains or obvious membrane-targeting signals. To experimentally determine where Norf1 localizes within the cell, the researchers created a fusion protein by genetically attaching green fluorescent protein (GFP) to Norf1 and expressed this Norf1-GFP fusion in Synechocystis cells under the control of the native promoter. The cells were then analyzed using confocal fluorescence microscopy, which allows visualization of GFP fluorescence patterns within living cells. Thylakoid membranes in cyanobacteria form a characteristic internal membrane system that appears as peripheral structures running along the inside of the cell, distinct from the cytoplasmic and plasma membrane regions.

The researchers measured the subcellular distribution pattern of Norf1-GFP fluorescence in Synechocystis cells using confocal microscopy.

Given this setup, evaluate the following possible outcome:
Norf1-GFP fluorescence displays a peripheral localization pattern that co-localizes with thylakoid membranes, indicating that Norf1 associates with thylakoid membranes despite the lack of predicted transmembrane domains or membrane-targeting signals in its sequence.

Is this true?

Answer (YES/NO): YES